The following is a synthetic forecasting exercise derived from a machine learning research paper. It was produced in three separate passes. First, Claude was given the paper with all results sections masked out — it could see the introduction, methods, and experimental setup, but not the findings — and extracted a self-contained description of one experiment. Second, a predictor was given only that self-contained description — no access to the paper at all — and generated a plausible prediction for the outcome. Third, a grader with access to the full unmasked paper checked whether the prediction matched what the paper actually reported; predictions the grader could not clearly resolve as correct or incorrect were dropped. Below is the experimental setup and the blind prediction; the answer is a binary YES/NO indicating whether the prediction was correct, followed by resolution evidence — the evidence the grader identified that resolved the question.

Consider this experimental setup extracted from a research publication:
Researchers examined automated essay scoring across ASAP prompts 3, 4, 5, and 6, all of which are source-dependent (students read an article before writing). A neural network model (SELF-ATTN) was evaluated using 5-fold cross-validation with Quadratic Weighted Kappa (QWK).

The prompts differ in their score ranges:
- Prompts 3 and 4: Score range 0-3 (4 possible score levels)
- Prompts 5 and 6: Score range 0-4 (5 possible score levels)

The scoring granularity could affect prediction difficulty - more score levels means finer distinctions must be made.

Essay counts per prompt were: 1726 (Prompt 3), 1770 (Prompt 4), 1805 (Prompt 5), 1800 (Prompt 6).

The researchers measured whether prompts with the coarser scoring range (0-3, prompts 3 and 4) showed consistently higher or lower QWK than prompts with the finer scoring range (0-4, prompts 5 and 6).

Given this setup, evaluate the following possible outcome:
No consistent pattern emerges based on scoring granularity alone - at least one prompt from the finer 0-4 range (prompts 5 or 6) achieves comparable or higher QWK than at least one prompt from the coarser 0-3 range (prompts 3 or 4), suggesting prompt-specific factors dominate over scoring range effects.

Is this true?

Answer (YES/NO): YES